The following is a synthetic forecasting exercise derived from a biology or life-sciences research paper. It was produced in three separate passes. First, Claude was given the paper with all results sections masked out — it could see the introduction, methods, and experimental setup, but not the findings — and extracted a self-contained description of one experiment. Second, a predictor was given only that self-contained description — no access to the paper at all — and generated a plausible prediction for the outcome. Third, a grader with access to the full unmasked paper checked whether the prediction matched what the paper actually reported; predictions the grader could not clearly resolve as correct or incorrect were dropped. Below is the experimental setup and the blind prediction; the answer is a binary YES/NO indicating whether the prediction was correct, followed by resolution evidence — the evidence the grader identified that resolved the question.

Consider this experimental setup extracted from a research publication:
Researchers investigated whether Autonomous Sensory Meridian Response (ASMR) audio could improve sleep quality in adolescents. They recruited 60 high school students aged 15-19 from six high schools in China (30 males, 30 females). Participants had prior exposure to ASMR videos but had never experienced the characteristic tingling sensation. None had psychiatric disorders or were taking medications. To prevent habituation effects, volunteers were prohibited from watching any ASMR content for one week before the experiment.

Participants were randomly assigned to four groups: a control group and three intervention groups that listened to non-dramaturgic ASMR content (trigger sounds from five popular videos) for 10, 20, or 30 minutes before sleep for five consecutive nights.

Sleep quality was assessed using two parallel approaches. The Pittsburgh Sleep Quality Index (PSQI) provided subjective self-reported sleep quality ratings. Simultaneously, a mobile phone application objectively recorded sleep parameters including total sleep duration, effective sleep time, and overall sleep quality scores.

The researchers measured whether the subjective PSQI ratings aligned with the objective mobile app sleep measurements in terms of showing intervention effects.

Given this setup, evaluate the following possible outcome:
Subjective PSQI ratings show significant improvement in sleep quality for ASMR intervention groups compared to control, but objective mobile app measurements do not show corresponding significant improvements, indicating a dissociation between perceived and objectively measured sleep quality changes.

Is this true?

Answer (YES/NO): NO